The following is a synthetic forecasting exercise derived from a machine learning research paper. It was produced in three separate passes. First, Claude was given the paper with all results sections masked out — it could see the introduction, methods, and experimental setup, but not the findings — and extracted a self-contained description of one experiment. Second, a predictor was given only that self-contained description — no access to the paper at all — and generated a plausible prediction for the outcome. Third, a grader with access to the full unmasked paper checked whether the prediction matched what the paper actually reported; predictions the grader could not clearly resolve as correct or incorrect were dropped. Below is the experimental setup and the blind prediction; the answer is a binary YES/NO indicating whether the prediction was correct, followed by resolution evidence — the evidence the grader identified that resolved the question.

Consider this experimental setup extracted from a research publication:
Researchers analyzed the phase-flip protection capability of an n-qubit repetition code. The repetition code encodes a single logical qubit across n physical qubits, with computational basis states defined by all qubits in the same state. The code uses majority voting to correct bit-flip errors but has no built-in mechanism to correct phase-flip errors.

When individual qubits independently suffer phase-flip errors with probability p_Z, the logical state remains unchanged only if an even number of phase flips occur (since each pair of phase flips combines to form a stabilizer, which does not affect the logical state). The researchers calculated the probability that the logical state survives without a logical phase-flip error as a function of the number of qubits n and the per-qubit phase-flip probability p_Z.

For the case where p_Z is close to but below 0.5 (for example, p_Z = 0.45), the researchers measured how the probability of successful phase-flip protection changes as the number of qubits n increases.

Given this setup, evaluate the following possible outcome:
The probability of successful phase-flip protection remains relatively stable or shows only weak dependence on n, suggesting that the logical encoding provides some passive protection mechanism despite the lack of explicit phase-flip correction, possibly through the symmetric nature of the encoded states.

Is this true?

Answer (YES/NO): NO